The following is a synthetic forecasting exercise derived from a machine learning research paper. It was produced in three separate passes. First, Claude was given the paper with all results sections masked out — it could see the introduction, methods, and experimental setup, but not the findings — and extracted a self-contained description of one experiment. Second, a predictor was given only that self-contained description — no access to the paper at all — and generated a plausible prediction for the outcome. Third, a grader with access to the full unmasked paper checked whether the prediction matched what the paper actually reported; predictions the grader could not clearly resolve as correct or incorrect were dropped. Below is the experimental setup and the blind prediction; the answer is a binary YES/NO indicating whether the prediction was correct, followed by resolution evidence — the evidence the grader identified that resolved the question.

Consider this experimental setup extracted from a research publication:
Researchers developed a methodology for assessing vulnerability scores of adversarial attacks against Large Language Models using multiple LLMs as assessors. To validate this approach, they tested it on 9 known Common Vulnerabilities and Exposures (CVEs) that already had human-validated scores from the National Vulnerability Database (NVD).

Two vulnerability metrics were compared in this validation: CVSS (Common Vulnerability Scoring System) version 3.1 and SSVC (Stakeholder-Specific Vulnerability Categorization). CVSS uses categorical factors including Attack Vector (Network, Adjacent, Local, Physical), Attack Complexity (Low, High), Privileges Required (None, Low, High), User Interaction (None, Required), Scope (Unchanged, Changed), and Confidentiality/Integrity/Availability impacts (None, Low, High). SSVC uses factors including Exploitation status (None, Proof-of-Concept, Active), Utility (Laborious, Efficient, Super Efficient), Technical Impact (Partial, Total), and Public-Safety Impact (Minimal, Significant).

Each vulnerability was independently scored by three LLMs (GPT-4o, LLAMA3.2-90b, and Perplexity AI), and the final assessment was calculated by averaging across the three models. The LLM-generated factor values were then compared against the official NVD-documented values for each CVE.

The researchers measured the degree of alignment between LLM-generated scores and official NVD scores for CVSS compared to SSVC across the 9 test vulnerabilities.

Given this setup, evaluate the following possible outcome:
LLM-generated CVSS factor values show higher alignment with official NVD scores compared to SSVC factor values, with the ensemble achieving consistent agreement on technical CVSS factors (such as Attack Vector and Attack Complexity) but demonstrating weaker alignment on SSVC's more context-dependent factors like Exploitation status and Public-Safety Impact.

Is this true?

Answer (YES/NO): YES